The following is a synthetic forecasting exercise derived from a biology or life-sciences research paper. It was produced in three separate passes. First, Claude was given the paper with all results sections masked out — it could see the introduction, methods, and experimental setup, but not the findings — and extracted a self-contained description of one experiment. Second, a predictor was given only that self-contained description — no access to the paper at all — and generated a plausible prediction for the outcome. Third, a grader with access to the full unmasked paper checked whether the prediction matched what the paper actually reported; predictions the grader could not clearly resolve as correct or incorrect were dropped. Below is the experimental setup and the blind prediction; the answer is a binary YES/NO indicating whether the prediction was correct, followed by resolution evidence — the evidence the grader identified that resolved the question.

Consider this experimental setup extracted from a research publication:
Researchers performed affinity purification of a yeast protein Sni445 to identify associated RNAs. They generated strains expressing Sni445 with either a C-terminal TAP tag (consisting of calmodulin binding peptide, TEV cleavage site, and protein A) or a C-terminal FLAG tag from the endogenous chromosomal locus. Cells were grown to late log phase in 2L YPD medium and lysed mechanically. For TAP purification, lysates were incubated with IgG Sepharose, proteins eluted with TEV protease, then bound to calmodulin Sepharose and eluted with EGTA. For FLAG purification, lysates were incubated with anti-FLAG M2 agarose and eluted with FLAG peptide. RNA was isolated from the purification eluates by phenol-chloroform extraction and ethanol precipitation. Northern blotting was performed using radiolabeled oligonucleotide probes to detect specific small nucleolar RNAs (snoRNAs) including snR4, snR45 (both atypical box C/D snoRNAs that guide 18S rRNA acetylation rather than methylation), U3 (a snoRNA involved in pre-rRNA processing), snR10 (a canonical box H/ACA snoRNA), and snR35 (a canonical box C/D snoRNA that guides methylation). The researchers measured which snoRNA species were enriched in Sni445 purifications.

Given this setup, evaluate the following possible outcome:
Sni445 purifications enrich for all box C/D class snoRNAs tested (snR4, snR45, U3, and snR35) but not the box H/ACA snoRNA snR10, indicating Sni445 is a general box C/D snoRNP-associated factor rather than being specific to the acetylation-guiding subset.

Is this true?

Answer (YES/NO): NO